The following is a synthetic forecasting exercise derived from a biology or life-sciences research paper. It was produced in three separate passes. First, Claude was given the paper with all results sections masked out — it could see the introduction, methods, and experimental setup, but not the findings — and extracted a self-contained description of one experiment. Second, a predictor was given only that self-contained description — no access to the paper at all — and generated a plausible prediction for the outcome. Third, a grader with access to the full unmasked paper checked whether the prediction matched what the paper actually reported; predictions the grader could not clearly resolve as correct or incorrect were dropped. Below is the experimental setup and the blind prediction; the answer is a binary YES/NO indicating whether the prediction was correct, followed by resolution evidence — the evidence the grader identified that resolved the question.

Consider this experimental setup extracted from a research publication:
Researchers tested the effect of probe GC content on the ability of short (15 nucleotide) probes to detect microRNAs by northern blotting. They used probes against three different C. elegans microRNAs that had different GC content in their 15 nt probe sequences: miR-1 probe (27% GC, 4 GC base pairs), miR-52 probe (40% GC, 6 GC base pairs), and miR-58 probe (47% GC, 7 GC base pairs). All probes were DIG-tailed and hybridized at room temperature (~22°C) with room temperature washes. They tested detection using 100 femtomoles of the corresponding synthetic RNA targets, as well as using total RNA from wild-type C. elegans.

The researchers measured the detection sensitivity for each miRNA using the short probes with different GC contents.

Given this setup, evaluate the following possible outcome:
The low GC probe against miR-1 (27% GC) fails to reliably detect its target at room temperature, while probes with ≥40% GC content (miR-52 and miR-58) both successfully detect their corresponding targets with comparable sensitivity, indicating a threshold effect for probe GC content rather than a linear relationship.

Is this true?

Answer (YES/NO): NO